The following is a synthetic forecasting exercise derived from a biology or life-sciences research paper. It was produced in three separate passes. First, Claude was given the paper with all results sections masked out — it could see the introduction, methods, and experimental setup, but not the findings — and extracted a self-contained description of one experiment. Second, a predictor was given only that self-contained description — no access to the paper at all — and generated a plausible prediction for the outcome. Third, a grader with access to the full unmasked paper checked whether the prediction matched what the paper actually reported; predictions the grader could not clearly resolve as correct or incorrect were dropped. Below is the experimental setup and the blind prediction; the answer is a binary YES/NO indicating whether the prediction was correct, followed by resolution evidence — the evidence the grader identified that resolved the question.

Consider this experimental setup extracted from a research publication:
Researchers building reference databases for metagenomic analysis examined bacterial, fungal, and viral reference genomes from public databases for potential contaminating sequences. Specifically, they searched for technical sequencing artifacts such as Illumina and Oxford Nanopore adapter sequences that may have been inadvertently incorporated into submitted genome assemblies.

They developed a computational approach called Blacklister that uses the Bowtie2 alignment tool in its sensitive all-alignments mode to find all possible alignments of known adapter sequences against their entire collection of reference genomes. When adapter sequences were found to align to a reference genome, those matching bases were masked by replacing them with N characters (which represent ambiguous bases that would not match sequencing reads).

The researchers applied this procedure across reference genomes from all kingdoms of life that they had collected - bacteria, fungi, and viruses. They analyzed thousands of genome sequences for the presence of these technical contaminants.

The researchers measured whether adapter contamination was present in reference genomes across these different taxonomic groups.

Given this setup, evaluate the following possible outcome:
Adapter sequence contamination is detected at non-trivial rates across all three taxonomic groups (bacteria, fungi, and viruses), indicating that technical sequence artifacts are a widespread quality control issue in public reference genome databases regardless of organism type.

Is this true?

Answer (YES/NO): YES